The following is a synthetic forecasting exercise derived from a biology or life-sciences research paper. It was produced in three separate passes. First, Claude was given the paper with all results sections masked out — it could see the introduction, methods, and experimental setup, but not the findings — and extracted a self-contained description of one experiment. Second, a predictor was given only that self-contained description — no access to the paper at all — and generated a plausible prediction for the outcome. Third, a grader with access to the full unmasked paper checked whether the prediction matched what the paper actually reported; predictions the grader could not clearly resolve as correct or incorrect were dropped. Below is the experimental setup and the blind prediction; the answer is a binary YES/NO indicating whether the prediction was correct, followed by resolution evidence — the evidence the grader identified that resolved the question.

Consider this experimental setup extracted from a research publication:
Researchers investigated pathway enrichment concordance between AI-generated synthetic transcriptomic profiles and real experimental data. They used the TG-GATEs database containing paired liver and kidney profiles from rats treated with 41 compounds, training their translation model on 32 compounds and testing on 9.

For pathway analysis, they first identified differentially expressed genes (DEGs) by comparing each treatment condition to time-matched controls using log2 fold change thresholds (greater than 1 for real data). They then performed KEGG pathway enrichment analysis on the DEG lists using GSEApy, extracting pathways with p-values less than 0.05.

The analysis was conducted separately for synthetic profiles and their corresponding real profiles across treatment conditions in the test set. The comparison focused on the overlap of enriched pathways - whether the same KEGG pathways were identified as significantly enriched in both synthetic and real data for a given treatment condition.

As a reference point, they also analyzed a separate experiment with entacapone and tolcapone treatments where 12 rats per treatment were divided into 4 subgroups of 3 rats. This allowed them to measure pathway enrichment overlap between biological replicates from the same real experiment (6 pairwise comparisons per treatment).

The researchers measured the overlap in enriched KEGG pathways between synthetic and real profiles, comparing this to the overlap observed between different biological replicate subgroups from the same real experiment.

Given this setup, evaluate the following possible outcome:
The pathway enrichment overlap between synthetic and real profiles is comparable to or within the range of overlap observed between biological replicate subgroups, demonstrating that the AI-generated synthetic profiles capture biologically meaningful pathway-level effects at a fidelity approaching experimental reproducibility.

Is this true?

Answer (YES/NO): YES